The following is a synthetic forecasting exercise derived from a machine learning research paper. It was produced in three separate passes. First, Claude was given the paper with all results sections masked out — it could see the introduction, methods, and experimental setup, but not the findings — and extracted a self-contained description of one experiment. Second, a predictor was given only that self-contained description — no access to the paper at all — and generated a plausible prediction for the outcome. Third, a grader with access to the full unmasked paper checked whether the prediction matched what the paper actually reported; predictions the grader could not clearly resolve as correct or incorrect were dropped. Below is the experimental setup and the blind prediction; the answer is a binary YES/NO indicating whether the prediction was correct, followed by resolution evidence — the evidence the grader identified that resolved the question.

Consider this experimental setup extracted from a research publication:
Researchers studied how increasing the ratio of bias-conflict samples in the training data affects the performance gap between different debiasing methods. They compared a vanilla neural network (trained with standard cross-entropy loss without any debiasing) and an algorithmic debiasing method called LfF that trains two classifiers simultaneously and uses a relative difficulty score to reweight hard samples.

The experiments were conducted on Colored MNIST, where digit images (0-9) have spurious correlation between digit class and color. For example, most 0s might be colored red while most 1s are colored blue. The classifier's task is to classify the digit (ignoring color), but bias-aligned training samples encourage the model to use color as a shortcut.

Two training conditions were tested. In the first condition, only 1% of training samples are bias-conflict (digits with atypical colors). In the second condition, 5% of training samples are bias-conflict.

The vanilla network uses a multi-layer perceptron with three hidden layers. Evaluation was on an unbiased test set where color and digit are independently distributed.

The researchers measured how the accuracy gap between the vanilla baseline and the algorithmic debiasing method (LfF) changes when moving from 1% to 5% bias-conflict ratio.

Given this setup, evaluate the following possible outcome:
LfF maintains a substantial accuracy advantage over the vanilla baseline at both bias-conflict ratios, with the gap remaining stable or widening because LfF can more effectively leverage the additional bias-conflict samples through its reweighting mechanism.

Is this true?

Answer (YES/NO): NO